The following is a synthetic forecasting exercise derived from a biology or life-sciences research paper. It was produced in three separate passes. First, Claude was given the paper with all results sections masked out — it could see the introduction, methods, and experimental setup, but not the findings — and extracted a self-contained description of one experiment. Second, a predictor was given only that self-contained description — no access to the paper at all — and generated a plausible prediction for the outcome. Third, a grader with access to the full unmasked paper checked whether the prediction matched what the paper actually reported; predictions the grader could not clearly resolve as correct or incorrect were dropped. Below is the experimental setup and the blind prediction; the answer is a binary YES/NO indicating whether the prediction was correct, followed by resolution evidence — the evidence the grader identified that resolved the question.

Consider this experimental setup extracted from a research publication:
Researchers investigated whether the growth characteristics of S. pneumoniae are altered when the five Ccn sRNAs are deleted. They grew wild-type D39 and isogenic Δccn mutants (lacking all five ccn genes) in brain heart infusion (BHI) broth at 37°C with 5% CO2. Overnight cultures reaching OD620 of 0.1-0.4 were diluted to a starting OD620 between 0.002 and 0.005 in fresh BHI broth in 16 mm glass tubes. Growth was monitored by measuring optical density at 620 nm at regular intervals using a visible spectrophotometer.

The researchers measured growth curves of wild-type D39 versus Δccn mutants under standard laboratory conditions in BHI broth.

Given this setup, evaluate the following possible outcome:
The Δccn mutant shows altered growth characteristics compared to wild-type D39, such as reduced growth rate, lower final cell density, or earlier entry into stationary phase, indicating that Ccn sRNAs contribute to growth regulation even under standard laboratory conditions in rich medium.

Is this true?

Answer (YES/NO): NO